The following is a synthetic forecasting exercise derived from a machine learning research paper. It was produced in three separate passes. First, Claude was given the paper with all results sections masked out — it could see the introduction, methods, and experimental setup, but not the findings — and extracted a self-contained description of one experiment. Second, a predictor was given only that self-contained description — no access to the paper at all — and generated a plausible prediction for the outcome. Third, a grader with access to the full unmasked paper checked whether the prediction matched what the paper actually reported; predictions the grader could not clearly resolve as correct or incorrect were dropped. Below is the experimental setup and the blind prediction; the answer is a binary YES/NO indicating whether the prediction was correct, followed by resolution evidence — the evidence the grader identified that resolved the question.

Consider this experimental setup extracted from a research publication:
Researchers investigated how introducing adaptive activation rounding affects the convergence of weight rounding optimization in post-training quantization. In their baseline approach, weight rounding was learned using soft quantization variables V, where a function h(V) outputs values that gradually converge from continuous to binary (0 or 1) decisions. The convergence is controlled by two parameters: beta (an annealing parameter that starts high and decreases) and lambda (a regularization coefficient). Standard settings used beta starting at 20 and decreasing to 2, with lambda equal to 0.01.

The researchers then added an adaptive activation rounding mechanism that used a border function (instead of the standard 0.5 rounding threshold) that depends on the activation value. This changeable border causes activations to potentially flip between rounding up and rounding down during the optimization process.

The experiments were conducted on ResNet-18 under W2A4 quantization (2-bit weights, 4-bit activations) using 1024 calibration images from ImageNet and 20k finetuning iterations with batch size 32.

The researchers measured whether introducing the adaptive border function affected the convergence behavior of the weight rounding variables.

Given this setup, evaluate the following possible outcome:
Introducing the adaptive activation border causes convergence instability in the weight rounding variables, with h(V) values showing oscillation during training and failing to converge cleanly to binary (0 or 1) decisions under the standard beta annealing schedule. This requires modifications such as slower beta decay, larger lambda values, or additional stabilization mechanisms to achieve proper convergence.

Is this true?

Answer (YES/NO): YES